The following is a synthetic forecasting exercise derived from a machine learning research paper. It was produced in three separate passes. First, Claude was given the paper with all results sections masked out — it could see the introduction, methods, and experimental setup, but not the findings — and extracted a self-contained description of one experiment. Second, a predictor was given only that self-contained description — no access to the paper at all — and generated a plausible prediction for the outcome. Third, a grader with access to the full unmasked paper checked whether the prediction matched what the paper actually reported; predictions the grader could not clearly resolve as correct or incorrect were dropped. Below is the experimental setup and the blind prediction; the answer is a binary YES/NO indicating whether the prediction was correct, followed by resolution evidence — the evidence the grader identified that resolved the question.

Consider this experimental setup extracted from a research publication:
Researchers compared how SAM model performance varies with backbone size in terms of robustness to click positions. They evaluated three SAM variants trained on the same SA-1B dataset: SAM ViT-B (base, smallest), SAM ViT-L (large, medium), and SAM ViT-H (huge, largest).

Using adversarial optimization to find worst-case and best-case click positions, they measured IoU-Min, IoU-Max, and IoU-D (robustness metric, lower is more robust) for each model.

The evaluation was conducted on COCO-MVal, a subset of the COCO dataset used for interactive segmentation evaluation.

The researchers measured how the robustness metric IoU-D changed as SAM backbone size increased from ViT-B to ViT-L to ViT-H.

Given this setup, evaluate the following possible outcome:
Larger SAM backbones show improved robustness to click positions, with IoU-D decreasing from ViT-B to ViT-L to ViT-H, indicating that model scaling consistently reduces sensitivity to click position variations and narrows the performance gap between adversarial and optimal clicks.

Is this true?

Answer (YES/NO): NO